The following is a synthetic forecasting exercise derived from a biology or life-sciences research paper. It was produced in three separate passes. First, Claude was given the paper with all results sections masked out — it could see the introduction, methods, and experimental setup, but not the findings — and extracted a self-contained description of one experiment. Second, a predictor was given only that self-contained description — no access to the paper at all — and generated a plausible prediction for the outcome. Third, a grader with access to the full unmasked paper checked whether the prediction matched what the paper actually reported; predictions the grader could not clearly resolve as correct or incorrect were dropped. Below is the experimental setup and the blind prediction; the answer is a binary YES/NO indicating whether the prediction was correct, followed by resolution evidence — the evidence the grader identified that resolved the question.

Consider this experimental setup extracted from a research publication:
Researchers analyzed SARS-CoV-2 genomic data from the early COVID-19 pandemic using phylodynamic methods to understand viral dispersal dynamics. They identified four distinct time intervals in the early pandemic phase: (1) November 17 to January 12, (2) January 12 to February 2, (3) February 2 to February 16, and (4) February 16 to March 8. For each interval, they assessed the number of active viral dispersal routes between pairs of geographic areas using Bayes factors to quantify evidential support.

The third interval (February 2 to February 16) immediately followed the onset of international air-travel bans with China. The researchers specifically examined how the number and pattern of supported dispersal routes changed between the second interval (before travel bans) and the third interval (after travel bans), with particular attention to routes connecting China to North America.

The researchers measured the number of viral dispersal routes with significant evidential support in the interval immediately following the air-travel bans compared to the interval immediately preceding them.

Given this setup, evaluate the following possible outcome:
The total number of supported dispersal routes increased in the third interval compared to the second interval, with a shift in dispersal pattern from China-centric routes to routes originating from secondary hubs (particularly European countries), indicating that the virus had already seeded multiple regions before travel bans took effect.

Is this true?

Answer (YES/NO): NO